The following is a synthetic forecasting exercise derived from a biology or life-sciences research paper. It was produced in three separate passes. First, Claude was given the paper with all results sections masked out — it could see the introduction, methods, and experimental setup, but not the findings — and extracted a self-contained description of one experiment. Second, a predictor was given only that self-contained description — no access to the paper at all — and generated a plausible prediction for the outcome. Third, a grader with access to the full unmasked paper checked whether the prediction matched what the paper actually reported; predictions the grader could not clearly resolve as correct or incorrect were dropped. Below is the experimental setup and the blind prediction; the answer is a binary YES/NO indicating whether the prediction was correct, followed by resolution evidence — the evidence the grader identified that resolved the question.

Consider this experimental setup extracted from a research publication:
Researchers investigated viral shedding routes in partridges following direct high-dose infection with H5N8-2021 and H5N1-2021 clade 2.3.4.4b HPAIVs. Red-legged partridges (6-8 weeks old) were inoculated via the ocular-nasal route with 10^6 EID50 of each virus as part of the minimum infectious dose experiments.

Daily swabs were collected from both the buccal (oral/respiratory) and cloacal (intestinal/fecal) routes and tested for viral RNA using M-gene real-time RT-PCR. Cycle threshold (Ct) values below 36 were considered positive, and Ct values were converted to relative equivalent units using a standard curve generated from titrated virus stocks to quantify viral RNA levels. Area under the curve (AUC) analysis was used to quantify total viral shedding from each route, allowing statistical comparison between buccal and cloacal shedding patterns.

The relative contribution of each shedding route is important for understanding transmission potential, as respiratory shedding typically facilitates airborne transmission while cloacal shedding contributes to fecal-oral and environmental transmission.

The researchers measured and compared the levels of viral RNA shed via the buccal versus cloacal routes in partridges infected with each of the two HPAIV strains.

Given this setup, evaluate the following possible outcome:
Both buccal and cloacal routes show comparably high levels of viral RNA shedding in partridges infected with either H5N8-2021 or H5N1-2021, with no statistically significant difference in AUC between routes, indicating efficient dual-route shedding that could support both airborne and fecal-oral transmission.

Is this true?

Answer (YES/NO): NO